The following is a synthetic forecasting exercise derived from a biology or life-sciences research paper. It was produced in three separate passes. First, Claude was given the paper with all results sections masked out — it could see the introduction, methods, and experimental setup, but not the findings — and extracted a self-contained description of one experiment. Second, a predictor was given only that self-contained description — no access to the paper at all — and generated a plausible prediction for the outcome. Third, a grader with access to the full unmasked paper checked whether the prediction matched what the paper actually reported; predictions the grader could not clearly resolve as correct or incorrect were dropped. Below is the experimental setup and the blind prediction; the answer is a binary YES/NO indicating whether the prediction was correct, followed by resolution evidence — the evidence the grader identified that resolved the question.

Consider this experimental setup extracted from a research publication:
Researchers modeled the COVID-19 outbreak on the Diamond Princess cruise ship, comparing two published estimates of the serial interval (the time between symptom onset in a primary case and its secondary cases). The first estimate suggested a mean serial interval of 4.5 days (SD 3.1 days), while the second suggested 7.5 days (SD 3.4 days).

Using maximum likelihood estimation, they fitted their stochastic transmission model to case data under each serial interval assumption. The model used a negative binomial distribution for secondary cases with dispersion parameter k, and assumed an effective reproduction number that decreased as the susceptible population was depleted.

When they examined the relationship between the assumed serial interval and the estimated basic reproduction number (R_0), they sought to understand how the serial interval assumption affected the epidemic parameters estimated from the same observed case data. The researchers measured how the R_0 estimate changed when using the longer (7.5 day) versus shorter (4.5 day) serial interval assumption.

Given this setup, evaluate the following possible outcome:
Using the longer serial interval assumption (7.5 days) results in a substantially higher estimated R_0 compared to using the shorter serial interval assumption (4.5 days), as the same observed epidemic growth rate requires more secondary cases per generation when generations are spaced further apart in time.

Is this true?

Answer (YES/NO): YES